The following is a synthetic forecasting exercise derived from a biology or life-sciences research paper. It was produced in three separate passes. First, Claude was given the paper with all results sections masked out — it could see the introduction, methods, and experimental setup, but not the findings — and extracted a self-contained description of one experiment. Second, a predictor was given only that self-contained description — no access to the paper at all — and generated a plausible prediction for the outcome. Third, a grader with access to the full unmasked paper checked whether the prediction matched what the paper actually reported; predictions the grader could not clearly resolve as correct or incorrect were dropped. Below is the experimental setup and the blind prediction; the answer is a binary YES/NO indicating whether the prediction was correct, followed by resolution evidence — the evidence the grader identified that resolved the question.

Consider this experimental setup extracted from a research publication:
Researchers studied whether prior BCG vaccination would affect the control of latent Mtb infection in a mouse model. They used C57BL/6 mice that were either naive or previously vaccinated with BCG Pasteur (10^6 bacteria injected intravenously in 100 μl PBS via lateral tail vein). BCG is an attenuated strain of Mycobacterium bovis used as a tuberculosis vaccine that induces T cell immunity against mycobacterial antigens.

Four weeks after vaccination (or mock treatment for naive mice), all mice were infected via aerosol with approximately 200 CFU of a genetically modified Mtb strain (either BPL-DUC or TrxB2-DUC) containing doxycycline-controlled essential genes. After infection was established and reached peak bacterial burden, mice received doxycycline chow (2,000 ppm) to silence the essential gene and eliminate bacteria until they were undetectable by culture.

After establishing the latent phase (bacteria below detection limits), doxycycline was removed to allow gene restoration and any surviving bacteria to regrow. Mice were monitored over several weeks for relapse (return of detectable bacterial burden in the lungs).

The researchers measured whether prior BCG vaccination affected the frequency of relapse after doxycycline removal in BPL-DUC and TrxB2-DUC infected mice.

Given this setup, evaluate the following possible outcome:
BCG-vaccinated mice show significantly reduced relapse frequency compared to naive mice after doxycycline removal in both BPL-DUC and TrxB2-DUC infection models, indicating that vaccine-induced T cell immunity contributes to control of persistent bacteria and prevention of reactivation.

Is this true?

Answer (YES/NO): NO